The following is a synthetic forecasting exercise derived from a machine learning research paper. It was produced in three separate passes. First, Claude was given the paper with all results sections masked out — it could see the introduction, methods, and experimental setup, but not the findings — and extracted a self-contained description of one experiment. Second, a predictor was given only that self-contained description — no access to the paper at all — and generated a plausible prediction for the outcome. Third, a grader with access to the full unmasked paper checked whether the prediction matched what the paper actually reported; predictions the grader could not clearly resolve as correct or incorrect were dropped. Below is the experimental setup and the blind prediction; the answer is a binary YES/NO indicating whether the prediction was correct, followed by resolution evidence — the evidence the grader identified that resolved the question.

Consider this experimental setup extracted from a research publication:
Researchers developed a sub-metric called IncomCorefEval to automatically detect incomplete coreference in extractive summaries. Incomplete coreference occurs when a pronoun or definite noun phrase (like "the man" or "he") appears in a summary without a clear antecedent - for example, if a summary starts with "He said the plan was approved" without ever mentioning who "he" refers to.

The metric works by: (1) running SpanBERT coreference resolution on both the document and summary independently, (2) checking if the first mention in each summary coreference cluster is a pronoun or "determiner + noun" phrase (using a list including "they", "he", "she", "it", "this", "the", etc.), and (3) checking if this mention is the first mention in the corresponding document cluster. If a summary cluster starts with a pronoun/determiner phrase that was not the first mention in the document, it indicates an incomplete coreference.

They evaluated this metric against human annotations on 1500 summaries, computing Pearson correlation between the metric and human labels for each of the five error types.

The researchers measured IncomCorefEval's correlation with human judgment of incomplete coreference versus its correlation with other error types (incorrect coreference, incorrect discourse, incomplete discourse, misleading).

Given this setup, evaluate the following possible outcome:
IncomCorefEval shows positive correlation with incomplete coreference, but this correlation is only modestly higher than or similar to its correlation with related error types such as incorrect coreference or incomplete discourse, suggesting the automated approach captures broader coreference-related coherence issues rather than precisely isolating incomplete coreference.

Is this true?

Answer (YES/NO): NO